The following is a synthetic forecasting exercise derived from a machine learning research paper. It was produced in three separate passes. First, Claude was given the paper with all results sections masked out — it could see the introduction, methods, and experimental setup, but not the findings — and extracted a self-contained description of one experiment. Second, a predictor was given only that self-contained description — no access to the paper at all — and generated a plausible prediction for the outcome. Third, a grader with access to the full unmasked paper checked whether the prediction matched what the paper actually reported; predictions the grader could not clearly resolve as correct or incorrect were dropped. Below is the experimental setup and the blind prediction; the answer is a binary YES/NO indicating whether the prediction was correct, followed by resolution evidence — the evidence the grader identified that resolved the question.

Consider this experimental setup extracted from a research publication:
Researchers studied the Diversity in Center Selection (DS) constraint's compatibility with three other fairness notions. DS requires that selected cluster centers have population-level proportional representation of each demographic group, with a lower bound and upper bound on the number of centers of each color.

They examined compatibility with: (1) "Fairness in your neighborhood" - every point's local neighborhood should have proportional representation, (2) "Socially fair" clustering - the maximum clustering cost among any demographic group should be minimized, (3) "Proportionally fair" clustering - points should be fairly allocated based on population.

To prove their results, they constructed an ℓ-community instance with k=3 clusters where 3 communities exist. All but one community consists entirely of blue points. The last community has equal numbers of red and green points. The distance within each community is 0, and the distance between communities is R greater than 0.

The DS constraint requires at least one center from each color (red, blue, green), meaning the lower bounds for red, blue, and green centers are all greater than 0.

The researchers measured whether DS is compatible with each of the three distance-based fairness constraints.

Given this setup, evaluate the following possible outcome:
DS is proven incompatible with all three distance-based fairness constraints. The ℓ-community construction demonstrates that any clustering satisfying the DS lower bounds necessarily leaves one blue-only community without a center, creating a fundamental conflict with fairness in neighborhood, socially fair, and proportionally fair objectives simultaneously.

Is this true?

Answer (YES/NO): YES